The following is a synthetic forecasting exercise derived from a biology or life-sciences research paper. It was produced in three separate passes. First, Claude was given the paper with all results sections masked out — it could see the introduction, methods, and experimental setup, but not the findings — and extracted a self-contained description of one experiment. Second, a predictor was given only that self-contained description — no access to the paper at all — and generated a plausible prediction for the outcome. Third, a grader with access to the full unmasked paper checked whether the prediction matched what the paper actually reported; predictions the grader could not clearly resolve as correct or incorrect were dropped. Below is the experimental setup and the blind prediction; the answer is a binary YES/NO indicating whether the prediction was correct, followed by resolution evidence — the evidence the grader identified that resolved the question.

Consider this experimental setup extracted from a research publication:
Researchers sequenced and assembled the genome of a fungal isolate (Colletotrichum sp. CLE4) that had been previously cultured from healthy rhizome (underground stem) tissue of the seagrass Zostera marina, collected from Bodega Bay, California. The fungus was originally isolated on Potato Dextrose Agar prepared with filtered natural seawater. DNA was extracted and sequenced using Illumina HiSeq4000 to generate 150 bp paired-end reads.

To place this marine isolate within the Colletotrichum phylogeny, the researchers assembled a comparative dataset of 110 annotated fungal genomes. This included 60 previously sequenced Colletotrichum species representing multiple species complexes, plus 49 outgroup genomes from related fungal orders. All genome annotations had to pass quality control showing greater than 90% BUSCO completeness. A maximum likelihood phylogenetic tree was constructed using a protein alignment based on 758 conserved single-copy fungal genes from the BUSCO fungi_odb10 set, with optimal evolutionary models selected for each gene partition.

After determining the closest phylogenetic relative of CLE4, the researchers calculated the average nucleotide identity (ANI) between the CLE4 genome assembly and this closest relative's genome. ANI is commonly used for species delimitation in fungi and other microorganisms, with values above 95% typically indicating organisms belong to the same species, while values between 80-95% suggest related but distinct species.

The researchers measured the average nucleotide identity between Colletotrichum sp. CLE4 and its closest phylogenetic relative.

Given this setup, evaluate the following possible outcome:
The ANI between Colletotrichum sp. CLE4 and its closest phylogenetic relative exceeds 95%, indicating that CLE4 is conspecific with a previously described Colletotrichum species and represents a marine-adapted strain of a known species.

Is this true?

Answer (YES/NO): YES